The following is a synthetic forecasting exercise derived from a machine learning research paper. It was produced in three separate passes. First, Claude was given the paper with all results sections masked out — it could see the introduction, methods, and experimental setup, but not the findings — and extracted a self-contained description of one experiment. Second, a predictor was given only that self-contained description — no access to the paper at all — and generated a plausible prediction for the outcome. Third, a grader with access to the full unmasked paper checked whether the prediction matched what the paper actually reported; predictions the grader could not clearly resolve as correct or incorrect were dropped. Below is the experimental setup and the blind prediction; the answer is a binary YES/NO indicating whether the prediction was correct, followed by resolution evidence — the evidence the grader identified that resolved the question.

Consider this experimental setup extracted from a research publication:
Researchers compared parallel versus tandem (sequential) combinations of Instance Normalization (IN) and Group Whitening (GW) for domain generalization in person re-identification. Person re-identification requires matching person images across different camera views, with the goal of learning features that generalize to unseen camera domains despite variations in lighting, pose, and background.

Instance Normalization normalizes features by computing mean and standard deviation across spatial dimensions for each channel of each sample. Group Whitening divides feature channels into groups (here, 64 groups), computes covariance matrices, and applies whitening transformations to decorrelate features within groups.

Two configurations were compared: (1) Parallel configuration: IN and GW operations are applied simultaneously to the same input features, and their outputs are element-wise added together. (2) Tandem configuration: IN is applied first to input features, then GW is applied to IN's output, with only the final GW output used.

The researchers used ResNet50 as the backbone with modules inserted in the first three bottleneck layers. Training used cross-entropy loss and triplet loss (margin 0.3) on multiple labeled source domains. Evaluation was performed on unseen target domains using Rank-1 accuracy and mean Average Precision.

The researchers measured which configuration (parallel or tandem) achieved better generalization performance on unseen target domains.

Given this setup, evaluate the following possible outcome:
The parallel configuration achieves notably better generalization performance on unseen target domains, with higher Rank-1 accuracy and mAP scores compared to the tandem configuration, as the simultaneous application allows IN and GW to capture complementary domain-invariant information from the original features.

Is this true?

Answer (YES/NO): NO